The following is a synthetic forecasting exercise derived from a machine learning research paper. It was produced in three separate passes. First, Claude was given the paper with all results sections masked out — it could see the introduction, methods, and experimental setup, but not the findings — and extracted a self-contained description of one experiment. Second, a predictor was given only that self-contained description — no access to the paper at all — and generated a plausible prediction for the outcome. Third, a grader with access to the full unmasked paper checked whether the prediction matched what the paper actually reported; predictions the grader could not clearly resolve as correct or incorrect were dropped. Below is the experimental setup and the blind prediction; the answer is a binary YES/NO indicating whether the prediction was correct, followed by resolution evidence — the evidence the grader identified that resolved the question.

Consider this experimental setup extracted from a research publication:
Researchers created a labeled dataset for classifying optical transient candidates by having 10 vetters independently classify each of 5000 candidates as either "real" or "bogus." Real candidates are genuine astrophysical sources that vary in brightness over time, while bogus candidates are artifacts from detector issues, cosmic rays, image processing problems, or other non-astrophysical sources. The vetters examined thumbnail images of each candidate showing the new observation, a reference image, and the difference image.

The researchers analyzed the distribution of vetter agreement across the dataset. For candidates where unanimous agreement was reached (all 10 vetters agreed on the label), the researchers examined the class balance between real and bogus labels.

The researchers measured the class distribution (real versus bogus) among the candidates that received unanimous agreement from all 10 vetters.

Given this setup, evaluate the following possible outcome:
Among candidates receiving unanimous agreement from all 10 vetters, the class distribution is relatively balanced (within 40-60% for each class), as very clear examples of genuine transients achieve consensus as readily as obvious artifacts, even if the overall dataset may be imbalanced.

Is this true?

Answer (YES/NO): YES